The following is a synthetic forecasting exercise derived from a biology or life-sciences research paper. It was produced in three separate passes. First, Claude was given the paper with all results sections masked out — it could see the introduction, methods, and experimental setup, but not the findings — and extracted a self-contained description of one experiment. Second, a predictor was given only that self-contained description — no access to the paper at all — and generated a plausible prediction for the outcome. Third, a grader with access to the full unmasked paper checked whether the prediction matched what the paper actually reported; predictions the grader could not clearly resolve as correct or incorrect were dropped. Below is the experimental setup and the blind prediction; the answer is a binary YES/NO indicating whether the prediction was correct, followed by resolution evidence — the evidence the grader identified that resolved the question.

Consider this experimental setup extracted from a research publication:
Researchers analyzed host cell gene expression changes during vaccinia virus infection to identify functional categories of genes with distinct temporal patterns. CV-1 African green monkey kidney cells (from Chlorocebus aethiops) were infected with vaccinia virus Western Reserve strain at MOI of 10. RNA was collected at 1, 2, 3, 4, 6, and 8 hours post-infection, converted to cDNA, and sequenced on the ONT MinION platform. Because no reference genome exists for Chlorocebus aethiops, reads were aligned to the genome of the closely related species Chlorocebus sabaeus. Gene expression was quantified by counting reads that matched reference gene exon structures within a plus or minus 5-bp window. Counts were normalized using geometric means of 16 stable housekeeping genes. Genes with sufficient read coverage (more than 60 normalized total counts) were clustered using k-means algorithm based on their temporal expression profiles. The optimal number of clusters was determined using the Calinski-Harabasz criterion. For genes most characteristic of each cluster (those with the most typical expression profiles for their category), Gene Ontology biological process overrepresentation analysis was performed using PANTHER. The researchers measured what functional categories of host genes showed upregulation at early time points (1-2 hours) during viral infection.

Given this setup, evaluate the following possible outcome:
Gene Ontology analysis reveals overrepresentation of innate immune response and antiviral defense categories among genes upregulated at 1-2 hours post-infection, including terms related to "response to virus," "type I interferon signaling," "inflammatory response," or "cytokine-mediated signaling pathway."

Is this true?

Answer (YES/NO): NO